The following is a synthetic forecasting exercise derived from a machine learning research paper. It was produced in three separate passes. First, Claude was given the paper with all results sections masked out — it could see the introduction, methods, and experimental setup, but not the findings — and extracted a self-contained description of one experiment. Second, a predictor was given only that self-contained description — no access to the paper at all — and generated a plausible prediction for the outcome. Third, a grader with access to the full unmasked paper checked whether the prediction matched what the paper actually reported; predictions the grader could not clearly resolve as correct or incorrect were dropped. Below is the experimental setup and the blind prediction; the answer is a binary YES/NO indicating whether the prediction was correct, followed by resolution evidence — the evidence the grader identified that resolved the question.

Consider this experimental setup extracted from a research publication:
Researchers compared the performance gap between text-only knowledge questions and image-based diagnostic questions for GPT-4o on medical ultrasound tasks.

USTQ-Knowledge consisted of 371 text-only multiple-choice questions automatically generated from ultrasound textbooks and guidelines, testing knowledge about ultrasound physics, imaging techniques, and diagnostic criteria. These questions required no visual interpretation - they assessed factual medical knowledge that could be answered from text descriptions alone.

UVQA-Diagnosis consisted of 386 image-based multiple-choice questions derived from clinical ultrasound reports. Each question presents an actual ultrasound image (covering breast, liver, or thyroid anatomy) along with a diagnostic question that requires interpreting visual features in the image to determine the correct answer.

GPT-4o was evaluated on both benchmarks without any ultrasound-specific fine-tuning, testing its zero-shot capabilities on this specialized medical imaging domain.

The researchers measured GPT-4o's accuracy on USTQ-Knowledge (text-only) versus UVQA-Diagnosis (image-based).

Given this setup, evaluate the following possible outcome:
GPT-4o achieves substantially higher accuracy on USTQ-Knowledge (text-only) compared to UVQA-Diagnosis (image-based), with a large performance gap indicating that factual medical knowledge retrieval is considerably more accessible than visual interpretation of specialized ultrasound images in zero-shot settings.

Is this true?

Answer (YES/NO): YES